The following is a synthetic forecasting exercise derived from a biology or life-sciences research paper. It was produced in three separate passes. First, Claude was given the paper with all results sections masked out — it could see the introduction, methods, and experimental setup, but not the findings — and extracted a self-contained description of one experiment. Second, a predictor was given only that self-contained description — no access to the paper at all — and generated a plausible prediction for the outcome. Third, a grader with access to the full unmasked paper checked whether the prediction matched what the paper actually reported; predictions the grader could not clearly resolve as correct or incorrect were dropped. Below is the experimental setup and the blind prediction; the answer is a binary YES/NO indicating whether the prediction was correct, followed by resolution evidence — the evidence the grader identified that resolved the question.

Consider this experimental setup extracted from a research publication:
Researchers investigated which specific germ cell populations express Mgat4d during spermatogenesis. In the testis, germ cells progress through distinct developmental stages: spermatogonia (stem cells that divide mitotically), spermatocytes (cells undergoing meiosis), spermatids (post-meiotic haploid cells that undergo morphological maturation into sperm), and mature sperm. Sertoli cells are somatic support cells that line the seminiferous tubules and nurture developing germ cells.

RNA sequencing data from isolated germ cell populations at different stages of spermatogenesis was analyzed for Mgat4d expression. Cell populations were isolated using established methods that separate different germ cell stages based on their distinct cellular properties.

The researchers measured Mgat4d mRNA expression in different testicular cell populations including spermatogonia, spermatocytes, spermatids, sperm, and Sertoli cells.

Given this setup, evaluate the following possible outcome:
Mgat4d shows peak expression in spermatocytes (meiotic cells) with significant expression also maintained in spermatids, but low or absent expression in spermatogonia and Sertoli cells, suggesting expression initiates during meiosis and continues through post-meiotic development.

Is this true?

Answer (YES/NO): NO